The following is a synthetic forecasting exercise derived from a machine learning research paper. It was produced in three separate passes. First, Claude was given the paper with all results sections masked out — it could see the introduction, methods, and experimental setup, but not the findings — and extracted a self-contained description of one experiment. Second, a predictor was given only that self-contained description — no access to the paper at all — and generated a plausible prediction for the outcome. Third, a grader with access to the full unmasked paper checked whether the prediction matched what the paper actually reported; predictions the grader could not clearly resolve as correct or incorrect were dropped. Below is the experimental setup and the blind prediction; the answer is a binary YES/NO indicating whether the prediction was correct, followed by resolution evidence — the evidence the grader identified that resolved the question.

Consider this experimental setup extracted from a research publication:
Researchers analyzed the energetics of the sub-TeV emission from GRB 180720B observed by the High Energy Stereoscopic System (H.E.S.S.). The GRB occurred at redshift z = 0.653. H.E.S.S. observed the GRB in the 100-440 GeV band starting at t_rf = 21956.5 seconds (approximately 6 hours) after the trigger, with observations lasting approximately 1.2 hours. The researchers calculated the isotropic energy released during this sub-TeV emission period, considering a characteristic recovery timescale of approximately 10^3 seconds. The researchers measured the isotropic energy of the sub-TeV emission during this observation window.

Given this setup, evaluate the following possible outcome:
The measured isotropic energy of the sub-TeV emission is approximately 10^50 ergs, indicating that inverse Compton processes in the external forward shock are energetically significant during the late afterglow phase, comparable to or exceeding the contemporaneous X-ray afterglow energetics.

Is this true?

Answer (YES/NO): NO